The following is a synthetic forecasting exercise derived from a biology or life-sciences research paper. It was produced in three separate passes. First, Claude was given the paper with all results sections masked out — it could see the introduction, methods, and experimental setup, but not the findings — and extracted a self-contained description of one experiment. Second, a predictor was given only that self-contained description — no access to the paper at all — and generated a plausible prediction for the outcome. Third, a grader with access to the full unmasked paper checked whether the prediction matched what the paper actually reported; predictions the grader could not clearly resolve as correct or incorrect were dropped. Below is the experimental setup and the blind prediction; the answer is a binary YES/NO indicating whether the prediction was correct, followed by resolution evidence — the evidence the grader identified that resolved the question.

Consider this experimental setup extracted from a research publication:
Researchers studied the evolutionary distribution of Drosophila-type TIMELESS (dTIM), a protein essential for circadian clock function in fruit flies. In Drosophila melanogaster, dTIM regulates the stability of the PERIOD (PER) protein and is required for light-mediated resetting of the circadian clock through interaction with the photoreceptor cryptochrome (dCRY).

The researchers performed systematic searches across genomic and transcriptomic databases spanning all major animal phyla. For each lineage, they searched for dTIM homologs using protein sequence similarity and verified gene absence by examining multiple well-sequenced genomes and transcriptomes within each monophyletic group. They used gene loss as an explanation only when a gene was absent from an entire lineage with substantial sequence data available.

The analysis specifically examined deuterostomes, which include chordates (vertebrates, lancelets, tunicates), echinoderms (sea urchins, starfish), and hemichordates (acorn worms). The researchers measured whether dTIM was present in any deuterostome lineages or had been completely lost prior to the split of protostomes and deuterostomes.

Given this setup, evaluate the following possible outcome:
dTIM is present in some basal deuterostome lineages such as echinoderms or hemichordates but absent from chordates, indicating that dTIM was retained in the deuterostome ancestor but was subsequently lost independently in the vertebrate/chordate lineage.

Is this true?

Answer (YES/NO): YES